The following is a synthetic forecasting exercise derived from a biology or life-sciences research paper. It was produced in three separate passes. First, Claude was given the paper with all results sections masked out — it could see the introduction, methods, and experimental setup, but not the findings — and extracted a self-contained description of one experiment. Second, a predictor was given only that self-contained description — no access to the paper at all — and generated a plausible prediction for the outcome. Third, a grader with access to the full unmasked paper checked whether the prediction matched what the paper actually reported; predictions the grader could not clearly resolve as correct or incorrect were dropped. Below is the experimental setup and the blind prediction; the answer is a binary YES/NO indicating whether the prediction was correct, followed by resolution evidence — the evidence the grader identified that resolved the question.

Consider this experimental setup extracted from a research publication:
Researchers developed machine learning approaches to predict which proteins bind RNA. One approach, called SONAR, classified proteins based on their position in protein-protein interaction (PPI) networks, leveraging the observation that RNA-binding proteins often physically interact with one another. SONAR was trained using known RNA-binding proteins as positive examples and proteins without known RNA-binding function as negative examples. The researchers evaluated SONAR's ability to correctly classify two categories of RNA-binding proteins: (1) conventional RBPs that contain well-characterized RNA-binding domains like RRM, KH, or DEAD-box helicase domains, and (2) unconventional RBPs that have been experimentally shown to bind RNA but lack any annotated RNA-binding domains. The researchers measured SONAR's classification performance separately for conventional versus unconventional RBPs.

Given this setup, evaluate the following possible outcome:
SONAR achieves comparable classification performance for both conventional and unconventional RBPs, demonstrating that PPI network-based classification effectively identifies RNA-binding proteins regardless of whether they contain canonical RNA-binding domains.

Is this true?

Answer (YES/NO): NO